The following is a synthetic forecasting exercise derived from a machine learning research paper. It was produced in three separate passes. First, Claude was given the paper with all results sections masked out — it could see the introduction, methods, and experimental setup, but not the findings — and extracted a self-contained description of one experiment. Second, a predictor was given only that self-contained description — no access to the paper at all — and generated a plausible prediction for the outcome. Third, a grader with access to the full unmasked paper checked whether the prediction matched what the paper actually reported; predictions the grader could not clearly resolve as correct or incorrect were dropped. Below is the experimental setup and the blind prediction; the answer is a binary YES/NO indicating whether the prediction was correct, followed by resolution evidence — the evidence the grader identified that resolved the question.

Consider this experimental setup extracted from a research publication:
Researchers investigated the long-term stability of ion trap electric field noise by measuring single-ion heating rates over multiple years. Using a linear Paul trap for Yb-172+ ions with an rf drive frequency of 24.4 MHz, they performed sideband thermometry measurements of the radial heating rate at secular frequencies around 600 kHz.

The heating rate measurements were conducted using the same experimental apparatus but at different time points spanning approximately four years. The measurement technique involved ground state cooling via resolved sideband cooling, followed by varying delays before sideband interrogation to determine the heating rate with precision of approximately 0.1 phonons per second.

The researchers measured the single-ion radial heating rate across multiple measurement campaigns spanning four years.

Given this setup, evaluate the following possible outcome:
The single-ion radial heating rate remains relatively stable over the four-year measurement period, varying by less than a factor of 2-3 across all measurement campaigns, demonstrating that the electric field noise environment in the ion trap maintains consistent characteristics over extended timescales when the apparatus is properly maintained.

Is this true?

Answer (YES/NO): YES